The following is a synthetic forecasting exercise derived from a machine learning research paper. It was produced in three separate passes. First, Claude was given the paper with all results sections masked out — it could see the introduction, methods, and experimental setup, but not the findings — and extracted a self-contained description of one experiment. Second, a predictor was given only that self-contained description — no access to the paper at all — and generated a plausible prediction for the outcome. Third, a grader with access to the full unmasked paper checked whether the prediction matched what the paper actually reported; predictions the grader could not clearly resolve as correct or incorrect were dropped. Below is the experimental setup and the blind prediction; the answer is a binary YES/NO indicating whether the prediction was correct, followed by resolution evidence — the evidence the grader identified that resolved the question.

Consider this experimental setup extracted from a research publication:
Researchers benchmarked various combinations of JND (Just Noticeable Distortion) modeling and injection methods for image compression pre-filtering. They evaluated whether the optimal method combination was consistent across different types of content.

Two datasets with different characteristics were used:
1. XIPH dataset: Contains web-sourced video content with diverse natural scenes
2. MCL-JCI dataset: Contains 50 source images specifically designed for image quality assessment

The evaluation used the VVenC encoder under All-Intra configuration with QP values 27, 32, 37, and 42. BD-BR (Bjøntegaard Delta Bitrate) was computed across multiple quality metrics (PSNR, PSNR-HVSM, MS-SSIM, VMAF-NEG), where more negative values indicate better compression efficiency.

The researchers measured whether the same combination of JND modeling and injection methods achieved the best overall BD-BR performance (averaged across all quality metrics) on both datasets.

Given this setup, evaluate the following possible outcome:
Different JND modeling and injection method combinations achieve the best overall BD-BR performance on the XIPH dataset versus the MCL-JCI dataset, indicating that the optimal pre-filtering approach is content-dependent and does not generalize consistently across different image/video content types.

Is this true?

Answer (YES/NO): YES